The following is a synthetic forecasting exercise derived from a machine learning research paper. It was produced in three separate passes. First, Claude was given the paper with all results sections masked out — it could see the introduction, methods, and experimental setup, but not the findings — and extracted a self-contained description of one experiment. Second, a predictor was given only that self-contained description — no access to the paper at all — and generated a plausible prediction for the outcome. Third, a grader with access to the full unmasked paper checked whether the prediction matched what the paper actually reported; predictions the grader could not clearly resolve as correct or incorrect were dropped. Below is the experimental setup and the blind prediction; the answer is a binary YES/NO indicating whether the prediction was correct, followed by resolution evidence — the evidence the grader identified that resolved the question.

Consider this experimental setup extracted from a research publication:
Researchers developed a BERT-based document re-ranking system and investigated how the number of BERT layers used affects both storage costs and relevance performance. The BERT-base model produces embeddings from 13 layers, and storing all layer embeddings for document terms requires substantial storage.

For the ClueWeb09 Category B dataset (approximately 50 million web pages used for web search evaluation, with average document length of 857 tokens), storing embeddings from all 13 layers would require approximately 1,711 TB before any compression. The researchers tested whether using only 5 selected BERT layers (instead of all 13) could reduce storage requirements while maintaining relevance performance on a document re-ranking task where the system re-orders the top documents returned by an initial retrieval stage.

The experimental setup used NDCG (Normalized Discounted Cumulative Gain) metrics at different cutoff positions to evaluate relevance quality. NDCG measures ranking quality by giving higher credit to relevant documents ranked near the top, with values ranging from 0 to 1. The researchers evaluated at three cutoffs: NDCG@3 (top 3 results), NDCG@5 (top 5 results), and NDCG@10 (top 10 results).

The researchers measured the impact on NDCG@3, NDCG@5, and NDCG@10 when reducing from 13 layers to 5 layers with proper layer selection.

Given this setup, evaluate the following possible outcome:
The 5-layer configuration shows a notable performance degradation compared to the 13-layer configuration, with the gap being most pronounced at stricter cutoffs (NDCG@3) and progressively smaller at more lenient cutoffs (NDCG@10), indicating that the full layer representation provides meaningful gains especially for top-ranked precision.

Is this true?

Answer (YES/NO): NO